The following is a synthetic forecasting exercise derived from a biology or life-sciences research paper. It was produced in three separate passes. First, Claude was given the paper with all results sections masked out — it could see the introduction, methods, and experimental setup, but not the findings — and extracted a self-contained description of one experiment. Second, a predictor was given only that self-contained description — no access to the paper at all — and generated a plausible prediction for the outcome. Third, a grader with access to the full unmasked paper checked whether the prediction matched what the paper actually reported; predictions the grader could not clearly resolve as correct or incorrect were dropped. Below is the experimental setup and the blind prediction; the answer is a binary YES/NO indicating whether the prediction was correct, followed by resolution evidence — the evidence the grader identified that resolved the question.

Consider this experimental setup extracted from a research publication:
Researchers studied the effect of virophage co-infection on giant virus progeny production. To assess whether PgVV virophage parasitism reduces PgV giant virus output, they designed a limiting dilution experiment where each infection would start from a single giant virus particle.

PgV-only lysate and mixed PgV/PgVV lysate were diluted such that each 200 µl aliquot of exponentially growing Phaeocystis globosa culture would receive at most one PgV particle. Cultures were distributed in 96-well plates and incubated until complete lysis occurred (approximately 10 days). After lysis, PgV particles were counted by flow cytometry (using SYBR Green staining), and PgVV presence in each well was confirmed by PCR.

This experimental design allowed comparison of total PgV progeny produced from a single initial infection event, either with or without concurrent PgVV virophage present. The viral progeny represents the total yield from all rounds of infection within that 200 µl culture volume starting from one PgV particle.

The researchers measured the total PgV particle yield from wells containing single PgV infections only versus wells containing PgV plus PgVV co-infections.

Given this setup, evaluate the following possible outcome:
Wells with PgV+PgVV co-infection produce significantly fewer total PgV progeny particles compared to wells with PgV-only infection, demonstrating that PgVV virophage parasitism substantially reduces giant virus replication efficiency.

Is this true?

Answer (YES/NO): NO